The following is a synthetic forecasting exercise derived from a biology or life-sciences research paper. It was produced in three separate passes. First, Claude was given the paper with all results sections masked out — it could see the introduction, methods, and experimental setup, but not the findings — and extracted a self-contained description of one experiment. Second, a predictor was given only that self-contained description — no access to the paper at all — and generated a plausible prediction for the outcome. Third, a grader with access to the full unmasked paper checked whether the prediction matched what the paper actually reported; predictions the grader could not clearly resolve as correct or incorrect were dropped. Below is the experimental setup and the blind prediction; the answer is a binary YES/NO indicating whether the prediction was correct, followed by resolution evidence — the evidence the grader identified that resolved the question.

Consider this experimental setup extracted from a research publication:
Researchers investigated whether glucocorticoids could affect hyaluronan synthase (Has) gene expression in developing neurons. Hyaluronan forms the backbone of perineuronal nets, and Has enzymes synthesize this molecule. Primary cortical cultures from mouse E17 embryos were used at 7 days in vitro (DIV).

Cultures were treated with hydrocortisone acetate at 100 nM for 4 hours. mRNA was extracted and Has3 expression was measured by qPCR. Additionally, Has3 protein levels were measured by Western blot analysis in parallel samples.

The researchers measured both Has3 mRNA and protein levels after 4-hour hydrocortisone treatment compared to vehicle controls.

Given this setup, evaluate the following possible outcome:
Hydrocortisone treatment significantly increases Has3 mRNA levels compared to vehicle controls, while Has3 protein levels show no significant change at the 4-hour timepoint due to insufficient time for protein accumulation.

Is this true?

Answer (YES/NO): NO